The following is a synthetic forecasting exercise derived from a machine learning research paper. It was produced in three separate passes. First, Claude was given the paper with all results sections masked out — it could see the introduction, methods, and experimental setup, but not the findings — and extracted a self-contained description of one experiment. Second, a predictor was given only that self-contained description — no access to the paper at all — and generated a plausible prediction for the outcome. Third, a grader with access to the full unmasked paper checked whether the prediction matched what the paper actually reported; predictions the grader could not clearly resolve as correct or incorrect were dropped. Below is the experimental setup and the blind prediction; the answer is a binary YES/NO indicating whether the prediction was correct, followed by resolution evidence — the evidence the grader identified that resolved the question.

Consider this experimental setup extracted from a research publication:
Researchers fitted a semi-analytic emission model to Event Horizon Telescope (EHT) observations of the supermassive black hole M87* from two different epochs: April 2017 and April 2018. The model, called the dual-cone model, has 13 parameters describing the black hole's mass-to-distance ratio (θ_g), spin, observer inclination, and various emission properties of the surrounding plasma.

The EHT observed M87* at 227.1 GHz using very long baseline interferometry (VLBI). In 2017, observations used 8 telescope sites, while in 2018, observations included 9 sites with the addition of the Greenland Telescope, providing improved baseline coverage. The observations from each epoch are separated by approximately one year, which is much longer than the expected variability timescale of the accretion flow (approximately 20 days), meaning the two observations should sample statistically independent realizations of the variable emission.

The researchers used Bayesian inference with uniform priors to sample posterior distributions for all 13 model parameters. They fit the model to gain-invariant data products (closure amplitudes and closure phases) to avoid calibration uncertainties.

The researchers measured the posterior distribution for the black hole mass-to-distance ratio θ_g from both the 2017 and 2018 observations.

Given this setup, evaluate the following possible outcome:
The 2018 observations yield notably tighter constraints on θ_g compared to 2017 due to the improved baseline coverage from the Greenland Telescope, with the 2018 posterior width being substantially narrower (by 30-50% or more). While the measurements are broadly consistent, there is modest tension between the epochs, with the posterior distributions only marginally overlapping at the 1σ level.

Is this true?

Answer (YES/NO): NO